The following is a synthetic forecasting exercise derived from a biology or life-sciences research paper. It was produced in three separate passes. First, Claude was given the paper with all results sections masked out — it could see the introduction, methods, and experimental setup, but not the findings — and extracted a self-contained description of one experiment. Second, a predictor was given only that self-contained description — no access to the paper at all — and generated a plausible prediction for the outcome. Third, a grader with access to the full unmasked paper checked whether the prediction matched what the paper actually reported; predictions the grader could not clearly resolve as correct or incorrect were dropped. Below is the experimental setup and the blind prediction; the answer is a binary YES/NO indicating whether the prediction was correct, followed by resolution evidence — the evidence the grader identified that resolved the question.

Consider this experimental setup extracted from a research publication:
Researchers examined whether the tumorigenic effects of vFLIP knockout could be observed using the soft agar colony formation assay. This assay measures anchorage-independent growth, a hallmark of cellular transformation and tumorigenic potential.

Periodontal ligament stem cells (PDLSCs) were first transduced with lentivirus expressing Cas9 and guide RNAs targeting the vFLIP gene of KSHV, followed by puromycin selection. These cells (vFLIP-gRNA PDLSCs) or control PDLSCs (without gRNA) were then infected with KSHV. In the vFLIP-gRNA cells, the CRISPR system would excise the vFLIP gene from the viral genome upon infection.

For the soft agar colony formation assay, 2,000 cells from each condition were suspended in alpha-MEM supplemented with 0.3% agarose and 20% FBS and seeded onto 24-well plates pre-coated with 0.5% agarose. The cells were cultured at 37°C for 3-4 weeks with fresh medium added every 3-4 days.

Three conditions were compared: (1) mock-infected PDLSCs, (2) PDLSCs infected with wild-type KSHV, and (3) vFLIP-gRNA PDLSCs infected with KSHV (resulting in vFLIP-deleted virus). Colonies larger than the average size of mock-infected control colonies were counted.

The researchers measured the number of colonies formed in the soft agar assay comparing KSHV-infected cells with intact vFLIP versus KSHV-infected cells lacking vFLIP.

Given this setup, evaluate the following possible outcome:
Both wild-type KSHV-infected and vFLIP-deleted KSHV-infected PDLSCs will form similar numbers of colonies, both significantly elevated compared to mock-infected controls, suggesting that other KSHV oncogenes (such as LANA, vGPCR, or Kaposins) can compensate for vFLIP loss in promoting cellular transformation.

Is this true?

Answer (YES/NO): NO